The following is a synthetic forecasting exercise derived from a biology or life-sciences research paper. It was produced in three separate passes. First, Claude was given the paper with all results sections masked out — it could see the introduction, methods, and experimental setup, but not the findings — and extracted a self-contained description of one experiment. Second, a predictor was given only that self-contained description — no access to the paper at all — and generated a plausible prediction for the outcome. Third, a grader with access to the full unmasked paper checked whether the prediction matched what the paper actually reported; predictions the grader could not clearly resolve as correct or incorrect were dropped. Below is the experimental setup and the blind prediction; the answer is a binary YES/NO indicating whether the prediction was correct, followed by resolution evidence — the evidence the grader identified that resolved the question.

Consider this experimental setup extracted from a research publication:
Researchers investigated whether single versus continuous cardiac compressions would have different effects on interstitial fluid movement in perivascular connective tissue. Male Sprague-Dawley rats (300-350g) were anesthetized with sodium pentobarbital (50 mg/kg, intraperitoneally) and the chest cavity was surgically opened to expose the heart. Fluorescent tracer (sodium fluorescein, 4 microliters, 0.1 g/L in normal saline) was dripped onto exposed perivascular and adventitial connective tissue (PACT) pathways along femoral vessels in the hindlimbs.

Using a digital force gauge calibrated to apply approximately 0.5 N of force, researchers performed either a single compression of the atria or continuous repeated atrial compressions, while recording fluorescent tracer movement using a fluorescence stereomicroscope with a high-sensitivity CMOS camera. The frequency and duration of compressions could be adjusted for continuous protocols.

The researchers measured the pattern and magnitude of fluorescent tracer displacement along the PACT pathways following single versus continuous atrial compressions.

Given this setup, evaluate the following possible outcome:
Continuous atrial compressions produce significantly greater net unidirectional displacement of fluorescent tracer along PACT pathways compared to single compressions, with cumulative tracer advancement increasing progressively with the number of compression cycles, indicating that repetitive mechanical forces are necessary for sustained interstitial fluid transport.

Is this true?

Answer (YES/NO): NO